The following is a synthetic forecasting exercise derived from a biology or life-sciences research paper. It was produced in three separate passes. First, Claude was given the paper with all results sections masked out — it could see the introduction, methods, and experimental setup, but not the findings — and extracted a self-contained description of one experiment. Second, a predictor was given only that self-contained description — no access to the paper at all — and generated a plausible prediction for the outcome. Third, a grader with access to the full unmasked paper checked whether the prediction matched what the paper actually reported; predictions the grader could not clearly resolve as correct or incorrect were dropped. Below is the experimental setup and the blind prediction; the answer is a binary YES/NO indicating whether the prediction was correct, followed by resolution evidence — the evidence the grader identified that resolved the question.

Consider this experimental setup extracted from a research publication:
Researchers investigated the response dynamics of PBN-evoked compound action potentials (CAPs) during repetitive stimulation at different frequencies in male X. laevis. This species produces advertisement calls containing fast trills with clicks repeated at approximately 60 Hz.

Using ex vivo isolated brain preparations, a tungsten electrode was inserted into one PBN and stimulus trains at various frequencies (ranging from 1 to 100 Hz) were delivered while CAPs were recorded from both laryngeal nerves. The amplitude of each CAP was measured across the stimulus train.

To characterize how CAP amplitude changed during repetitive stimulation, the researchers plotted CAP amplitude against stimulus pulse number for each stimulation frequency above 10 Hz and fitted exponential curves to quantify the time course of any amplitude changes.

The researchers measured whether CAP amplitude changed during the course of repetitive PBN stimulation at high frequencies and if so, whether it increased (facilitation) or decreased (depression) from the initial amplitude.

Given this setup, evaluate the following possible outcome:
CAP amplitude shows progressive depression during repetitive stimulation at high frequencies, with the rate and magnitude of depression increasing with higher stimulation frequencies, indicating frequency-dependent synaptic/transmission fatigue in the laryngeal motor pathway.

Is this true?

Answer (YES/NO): NO